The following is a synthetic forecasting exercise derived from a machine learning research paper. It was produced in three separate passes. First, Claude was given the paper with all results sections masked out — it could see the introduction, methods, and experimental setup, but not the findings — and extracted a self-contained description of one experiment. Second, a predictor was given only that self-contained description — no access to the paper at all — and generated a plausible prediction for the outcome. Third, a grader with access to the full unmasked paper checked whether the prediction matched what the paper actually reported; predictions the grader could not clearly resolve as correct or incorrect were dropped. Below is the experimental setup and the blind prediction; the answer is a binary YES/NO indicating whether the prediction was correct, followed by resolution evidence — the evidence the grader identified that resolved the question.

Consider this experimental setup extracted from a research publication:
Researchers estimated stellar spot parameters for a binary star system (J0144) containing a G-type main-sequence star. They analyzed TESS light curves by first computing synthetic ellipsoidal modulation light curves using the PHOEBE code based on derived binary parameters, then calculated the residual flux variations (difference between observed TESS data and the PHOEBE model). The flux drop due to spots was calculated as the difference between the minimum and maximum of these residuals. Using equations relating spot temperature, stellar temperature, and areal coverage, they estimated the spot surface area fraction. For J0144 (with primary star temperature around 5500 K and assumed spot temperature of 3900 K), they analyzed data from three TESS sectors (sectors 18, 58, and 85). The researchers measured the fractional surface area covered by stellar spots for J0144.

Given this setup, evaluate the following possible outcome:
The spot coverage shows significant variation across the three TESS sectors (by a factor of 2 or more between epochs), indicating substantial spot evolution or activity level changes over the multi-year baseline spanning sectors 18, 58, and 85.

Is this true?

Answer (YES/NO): YES